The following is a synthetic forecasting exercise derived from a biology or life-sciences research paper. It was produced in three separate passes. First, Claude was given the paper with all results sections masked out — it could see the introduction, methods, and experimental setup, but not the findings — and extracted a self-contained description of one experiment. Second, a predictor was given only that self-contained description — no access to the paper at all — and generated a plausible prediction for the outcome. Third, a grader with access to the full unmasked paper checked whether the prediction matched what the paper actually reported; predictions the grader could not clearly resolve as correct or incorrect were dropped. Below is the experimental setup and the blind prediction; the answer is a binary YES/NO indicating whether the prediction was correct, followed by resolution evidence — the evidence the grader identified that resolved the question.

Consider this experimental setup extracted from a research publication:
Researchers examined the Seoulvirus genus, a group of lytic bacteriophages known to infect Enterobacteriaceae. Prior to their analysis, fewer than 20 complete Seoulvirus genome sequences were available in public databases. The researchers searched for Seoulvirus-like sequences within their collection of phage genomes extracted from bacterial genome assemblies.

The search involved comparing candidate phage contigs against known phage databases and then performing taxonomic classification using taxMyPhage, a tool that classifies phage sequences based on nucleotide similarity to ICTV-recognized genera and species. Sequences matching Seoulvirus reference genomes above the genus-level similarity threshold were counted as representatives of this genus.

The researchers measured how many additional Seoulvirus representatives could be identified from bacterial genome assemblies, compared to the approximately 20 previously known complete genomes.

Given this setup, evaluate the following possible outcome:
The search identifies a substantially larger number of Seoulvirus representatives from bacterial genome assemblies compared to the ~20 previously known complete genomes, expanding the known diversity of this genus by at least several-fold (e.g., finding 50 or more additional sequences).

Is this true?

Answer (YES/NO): YES